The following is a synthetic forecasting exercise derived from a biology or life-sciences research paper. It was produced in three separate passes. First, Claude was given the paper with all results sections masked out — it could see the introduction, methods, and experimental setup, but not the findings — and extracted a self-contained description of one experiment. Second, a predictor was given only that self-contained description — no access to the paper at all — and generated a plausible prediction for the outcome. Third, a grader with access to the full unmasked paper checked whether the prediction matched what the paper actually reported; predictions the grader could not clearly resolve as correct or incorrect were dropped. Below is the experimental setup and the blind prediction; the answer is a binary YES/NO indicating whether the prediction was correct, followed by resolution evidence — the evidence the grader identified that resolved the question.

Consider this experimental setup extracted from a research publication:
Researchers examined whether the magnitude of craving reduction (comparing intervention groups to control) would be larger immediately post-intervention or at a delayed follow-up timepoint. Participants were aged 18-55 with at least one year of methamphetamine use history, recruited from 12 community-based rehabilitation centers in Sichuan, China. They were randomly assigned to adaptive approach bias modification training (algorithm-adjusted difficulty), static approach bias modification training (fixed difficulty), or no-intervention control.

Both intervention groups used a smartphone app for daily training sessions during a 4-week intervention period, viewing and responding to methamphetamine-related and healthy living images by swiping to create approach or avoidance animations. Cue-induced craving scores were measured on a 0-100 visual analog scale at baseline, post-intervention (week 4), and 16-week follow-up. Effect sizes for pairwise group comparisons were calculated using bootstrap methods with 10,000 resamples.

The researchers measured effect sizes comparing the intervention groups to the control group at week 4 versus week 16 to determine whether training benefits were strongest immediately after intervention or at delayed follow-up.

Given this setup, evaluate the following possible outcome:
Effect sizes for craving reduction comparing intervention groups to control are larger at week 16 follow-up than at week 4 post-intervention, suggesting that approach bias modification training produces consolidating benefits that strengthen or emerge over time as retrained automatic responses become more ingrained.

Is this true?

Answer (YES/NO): YES